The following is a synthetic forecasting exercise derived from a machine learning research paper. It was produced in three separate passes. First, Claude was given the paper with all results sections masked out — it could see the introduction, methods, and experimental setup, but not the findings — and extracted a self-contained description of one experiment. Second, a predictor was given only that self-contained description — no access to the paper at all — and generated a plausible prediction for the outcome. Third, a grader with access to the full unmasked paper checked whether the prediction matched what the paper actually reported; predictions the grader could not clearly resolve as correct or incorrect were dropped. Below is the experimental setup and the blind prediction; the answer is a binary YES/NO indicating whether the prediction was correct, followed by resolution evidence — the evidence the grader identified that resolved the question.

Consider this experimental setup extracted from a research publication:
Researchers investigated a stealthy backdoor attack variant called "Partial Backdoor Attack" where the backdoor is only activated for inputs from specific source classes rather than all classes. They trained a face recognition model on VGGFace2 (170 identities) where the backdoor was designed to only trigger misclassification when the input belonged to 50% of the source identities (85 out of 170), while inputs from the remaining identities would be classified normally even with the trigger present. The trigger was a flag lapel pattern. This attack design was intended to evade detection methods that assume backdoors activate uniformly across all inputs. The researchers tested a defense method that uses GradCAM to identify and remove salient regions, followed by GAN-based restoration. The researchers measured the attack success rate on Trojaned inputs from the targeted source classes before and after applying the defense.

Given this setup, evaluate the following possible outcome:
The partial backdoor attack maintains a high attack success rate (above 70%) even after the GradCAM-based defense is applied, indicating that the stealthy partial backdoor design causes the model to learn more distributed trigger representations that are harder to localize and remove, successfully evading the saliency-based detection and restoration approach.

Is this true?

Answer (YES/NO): NO